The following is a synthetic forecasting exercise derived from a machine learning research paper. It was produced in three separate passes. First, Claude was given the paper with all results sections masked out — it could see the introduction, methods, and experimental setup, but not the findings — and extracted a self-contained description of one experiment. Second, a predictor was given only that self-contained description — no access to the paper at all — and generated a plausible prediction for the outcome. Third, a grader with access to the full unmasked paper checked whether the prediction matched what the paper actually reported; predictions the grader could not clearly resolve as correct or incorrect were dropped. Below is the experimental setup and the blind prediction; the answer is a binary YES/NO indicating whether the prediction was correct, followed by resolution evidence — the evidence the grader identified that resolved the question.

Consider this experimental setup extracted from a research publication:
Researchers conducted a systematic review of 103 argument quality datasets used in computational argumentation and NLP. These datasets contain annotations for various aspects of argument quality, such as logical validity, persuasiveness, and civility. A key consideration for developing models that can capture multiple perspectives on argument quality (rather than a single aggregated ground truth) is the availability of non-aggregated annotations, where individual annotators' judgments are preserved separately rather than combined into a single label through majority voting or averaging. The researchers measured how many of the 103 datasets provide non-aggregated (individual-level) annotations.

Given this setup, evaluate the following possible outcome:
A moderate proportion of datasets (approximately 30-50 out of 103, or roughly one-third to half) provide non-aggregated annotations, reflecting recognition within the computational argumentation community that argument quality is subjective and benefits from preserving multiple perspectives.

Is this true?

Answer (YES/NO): NO